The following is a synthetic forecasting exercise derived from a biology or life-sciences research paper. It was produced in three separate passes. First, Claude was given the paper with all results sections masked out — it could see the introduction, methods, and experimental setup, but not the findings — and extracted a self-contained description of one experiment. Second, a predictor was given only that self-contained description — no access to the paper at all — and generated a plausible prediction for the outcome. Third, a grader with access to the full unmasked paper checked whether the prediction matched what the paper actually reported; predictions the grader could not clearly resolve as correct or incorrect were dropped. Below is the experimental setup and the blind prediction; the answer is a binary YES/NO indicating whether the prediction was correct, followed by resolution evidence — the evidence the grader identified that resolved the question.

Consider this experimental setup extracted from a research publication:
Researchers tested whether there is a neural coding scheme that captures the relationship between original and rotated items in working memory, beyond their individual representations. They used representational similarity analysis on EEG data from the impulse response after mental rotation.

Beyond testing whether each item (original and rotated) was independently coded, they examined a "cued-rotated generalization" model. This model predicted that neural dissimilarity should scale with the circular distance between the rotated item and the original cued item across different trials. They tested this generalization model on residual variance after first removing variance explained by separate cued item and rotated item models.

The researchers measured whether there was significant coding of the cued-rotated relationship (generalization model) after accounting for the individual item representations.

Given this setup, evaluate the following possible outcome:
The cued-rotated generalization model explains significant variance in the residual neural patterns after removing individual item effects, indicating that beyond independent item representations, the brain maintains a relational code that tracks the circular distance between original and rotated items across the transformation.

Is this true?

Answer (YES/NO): NO